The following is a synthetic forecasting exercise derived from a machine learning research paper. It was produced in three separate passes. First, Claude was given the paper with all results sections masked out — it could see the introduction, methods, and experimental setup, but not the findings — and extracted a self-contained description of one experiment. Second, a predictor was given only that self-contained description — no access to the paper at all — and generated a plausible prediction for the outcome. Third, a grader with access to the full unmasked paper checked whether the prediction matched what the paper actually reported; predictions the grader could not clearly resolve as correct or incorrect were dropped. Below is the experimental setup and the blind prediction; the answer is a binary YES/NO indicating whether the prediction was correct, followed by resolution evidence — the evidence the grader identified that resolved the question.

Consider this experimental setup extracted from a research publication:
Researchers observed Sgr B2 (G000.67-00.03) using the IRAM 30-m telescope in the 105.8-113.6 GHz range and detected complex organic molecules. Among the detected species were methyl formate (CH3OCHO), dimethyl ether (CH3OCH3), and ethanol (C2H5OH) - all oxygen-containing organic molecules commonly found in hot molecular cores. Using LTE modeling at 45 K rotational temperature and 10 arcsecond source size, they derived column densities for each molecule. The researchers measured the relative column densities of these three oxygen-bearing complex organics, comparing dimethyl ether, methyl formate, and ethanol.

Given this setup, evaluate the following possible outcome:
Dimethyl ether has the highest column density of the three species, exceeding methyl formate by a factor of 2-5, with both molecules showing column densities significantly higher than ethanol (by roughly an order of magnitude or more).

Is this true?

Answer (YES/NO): NO